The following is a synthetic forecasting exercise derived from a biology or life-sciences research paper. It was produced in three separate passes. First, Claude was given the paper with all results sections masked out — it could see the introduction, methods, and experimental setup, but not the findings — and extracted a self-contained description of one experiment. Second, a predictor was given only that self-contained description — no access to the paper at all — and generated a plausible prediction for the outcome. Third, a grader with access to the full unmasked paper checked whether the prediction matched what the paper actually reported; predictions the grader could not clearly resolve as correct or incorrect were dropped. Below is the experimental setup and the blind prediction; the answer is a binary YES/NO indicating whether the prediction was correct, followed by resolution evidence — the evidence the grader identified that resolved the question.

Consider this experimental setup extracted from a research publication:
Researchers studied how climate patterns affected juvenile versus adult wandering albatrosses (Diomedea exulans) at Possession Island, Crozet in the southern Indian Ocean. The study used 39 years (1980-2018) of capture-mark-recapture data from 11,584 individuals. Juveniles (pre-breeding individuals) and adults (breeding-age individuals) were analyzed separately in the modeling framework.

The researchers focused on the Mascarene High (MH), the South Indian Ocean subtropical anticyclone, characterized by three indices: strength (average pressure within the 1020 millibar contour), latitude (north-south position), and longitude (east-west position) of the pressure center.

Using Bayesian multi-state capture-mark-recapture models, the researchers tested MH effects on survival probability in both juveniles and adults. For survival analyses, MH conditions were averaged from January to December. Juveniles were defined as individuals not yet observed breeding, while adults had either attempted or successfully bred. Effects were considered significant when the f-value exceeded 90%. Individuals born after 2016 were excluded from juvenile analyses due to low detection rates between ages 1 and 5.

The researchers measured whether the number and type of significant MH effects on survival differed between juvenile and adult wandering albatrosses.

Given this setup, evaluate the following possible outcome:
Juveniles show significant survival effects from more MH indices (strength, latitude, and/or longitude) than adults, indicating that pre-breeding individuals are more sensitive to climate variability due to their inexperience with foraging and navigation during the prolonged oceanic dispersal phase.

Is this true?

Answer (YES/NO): NO